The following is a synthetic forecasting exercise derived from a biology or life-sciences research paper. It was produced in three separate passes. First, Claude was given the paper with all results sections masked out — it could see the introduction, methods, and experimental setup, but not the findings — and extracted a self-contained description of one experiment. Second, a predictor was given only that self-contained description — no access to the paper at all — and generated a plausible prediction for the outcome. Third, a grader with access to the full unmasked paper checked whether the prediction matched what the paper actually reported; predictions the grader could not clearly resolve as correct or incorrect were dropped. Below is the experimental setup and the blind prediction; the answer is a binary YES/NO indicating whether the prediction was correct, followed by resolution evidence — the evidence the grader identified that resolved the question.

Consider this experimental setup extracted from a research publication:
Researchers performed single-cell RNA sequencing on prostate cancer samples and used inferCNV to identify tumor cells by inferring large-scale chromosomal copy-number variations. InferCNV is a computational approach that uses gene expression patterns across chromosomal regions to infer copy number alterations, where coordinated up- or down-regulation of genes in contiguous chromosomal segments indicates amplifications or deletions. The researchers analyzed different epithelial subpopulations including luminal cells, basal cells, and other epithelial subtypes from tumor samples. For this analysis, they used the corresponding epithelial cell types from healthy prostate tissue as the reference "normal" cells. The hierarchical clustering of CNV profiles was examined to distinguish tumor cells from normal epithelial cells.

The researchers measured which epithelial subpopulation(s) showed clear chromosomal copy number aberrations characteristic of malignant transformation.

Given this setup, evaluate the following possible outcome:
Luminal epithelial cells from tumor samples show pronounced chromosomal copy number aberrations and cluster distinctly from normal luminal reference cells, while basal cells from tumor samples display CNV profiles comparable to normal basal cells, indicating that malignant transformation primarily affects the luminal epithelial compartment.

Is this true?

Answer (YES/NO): YES